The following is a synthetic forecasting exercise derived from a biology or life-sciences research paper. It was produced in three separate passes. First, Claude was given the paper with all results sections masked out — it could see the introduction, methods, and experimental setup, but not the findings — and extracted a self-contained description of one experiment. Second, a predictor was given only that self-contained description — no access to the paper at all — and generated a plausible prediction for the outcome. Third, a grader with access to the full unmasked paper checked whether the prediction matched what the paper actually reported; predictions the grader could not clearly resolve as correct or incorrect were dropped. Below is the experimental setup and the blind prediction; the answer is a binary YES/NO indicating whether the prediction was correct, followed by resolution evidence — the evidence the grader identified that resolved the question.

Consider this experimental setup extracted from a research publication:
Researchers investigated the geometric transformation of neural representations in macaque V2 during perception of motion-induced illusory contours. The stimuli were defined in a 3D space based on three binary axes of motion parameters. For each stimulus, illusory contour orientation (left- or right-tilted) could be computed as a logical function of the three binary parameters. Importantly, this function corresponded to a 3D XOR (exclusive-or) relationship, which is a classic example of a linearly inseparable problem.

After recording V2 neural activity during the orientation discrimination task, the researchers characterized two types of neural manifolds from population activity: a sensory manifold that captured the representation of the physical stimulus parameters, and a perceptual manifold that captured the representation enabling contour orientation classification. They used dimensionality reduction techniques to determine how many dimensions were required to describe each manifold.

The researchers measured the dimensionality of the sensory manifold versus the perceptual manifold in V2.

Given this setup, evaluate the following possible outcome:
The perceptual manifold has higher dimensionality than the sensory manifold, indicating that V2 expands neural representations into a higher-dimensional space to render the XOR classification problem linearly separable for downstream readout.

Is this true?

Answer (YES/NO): YES